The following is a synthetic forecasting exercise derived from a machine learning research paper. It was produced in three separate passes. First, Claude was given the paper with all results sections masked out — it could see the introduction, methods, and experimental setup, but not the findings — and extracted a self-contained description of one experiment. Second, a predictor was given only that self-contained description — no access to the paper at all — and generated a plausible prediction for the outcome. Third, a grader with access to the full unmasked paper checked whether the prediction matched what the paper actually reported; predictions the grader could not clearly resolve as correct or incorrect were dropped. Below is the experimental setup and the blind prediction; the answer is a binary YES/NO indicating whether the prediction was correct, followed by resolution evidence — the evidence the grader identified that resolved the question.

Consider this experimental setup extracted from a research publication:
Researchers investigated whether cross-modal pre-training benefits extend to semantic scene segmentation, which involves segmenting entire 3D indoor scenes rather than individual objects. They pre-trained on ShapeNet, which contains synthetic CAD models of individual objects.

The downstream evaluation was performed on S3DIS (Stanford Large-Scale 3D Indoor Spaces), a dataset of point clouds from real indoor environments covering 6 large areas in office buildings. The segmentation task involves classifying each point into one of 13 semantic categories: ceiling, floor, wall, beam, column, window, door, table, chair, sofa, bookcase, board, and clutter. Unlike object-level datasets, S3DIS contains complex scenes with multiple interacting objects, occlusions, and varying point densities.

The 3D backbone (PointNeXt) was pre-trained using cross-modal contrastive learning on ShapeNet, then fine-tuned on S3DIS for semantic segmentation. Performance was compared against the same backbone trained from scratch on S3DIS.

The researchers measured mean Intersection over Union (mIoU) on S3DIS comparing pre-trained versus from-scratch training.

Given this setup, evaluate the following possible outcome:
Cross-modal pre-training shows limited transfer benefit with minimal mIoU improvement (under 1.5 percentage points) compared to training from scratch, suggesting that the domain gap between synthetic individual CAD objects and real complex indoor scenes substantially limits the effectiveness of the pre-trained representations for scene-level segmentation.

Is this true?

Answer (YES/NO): YES